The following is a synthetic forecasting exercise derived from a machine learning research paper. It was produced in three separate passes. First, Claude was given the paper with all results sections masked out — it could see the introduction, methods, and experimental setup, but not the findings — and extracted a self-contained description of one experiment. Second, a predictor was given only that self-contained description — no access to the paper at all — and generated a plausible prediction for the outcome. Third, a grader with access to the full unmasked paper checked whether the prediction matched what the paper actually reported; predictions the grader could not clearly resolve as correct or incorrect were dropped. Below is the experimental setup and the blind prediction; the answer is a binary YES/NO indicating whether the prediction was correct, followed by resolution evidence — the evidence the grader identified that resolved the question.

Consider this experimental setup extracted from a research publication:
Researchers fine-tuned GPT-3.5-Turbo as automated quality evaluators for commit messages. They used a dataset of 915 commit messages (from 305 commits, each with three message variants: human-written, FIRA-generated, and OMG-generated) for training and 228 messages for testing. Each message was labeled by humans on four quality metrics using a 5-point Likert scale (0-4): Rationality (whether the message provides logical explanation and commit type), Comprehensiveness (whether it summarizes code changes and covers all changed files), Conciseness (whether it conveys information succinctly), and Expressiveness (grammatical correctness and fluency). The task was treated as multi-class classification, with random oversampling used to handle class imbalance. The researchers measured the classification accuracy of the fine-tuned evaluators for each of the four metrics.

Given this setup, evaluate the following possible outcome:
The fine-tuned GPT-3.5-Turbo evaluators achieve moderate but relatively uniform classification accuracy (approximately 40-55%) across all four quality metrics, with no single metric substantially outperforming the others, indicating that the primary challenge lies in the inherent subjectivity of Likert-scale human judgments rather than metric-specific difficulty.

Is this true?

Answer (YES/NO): NO